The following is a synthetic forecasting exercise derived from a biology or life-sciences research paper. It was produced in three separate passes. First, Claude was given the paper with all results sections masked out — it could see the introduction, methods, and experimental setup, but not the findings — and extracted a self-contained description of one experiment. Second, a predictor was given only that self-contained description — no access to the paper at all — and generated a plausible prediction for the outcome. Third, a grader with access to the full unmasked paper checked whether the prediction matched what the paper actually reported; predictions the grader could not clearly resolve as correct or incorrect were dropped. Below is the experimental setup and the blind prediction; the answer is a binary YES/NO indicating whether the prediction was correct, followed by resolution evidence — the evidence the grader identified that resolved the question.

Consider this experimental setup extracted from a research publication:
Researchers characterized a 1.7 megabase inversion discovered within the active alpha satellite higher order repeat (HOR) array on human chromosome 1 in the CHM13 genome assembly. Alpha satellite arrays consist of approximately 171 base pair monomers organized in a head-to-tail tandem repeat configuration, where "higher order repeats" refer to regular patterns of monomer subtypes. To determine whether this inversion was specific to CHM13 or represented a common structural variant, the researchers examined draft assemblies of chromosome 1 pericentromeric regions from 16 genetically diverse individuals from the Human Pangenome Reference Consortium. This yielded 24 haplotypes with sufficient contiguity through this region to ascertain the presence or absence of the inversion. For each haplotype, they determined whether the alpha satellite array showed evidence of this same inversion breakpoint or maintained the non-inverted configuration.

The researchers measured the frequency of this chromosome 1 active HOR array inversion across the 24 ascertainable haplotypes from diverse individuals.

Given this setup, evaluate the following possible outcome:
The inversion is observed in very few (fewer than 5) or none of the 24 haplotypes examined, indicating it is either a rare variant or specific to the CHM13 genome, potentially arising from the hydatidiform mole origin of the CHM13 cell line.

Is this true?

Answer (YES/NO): NO